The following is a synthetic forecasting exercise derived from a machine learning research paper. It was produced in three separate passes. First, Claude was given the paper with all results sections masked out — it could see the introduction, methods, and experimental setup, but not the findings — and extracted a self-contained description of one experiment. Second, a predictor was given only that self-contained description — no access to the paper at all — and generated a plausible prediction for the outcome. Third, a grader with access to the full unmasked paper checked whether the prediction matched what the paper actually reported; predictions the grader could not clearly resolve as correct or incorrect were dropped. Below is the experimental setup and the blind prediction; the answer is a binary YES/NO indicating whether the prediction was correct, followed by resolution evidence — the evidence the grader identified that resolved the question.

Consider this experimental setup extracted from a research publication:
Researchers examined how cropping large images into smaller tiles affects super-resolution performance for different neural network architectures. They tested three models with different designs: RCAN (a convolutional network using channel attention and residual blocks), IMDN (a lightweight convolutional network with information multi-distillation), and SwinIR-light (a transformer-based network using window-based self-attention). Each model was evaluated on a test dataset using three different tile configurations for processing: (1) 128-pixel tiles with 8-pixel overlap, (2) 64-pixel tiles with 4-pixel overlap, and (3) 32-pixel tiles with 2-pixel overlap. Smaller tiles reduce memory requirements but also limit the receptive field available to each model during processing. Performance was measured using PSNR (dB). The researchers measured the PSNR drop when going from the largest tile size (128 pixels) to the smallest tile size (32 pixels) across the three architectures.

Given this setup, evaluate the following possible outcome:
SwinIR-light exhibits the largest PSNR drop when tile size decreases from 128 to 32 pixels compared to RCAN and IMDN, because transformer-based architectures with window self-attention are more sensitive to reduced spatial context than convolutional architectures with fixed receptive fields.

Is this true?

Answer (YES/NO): NO